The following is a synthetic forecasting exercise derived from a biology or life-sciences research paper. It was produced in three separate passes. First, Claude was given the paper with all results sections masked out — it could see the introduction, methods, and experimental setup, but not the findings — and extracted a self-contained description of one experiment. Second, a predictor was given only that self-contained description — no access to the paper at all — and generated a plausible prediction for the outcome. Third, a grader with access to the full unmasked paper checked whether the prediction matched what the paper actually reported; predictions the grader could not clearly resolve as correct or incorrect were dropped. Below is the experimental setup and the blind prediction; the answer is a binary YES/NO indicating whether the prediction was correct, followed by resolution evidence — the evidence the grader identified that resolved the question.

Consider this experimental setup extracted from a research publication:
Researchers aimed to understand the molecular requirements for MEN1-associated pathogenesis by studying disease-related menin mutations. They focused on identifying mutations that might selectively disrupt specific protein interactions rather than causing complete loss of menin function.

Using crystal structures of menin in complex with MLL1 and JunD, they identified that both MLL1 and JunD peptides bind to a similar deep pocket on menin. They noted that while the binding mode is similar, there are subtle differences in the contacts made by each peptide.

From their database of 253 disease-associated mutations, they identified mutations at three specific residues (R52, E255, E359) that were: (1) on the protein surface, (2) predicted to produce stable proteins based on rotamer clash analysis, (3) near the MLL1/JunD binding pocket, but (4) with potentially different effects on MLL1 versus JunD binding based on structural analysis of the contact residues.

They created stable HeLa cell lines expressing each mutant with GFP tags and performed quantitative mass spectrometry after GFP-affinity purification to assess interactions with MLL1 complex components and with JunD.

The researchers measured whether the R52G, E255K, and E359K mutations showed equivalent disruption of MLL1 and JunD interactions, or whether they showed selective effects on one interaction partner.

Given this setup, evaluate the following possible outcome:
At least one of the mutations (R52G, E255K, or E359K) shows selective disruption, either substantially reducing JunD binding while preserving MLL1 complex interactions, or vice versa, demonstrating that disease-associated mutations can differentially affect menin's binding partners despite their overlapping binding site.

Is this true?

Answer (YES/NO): YES